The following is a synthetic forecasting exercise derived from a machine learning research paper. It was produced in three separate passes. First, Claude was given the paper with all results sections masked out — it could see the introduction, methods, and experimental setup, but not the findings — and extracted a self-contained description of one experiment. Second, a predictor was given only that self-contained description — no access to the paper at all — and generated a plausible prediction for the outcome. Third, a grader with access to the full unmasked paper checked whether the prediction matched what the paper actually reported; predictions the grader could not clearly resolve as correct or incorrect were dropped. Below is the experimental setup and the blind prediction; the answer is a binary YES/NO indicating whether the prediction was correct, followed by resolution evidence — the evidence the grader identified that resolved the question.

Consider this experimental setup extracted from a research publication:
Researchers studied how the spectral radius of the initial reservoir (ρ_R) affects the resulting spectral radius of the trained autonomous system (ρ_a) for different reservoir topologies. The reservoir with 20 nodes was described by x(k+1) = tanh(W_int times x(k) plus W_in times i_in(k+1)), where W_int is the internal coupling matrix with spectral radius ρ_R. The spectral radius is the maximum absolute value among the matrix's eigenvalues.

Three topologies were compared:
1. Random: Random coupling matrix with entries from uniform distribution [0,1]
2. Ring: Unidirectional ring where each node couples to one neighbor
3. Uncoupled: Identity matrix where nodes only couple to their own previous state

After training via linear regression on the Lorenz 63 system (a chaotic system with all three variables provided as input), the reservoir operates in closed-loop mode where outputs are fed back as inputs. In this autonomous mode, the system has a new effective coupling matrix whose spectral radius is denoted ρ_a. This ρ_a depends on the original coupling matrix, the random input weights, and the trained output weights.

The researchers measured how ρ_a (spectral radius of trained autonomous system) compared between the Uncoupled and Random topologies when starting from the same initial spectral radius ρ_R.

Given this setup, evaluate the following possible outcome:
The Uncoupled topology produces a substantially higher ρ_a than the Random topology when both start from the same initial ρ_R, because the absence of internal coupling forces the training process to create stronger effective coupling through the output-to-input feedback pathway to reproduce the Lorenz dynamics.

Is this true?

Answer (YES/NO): NO